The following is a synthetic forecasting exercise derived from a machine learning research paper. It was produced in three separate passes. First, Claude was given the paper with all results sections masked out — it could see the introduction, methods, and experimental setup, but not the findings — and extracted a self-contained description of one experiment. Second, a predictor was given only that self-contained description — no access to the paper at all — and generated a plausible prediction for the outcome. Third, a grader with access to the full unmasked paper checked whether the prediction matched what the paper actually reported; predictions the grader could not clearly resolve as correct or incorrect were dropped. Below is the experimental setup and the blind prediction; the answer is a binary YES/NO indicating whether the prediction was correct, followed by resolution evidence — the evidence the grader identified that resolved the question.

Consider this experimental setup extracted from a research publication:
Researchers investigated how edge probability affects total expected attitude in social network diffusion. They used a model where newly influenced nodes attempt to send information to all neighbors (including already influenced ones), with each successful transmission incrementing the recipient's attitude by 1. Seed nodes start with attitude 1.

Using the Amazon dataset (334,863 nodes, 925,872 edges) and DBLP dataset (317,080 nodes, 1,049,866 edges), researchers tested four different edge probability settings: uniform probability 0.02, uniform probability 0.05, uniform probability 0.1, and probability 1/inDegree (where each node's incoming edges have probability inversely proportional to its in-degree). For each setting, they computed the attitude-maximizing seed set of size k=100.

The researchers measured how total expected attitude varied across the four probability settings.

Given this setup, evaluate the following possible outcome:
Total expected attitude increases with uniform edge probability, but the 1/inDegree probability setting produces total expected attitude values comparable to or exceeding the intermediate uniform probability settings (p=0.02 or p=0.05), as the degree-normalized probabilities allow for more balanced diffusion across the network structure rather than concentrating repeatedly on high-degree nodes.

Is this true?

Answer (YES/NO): YES